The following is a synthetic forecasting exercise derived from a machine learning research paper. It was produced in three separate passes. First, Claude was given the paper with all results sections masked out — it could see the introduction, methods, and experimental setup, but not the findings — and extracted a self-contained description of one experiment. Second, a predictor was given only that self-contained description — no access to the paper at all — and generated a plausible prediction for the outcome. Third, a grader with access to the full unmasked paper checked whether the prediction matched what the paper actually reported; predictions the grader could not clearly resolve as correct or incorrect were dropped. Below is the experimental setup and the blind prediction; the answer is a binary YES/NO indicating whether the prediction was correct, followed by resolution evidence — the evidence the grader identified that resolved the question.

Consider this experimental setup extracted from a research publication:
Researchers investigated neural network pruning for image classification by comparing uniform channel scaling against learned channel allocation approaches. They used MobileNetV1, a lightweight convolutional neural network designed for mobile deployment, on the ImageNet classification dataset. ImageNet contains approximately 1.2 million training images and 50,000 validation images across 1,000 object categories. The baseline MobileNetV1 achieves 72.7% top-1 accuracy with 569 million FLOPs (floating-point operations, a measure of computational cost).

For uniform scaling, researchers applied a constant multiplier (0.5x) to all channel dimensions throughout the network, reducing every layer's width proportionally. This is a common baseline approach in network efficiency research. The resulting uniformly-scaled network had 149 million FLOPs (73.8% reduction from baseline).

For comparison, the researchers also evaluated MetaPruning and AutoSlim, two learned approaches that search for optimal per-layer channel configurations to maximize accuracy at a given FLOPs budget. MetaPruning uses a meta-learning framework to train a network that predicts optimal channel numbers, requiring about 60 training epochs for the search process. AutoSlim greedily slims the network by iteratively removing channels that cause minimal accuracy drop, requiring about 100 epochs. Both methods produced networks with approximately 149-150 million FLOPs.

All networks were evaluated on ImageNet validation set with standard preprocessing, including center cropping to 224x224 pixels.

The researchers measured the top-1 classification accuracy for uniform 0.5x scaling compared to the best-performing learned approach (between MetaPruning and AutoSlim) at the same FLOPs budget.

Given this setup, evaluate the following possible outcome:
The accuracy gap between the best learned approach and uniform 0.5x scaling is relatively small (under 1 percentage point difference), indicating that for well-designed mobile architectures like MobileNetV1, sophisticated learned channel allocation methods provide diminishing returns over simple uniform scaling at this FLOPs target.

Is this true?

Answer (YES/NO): NO